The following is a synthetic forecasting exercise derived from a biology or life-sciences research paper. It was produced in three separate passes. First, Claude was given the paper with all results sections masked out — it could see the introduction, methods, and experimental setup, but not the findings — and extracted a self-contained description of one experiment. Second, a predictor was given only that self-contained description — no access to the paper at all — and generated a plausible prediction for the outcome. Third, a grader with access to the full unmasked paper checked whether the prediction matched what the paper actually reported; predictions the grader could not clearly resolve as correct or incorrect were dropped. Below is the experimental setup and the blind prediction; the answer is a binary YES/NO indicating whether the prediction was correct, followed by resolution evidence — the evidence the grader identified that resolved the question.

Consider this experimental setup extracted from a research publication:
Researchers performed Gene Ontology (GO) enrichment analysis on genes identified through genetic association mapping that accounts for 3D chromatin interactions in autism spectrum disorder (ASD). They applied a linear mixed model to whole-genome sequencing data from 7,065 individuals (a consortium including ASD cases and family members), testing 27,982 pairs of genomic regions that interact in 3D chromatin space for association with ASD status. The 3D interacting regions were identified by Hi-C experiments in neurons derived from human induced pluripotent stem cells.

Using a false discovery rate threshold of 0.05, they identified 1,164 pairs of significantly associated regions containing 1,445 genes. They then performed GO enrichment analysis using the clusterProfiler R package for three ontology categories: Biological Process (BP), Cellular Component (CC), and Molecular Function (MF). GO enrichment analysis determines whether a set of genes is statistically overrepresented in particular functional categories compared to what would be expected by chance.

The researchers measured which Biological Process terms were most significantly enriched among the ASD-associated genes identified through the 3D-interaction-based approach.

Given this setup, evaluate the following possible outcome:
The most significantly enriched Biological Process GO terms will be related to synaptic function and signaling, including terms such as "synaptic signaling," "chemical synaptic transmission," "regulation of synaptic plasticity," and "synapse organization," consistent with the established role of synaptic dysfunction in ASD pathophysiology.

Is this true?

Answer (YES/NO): NO